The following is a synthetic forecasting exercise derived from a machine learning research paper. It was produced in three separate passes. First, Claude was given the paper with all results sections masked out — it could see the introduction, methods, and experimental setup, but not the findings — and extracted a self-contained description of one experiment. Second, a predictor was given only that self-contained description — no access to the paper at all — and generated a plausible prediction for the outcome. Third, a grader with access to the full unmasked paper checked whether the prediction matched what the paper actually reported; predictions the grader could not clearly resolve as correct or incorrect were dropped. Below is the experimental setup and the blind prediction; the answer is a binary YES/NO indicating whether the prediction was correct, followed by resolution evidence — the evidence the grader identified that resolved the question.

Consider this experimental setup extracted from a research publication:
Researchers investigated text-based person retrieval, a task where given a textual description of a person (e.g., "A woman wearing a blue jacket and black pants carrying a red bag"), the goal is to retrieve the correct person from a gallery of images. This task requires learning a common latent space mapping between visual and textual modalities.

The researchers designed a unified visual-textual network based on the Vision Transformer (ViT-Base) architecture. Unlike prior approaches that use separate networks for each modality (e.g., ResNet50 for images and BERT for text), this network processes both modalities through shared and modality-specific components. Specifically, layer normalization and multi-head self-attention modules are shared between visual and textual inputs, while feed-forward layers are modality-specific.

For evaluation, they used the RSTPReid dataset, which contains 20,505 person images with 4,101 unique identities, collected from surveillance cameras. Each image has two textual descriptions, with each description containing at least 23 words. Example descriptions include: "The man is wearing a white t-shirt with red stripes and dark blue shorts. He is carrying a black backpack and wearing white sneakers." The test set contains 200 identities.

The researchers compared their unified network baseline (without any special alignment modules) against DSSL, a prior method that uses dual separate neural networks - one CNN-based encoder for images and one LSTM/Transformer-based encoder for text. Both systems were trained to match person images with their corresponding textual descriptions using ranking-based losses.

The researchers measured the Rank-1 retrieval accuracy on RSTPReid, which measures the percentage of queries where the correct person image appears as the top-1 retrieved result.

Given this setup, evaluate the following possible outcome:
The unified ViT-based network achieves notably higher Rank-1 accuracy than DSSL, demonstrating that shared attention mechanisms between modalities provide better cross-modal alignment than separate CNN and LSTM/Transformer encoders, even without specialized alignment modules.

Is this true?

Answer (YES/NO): YES